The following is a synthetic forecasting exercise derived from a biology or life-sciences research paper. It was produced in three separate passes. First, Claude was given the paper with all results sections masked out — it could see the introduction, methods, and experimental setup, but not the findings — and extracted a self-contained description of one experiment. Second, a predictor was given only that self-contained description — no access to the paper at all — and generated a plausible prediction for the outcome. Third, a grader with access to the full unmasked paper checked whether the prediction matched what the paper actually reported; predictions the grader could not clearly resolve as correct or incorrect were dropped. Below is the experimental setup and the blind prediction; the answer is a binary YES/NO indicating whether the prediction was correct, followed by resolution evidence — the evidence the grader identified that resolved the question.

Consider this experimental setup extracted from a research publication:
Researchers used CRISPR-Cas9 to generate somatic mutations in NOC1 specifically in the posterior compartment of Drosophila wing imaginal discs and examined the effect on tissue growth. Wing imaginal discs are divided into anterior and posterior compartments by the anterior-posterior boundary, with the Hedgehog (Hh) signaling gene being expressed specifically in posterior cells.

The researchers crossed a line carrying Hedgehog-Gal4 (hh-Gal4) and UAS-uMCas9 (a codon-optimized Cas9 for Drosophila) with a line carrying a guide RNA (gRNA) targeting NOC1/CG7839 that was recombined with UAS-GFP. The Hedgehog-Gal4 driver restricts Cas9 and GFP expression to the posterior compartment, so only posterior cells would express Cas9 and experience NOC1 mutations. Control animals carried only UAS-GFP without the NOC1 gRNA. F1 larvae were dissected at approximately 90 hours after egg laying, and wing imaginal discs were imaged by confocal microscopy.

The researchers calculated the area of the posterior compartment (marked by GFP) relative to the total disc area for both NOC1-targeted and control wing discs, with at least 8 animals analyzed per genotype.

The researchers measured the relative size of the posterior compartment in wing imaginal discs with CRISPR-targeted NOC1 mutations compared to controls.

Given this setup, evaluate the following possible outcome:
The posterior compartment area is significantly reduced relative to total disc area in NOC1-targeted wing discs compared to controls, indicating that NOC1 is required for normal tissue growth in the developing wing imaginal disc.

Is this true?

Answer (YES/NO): YES